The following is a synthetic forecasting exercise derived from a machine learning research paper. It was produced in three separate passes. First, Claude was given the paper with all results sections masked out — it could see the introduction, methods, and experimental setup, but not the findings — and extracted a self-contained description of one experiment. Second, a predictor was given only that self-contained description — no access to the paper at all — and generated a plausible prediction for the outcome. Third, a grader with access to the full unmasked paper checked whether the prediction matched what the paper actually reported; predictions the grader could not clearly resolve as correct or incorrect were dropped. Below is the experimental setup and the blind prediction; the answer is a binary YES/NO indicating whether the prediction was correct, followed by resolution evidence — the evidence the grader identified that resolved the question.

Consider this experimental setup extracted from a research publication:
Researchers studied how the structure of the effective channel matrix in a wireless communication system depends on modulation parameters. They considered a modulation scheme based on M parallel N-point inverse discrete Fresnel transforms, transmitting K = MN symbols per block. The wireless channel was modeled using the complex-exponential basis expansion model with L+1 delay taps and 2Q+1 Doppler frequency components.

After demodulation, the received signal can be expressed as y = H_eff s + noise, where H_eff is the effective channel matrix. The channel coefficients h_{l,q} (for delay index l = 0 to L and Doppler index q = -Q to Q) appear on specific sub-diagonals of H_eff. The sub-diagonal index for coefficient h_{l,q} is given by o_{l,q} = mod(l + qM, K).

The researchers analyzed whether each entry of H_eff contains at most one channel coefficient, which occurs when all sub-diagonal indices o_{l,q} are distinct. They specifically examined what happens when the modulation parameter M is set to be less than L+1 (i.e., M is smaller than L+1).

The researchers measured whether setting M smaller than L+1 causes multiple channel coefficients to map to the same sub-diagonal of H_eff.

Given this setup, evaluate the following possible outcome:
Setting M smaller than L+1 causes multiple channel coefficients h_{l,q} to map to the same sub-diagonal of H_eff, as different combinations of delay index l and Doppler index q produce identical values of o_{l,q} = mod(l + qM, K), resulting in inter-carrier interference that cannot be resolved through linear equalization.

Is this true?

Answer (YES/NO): NO